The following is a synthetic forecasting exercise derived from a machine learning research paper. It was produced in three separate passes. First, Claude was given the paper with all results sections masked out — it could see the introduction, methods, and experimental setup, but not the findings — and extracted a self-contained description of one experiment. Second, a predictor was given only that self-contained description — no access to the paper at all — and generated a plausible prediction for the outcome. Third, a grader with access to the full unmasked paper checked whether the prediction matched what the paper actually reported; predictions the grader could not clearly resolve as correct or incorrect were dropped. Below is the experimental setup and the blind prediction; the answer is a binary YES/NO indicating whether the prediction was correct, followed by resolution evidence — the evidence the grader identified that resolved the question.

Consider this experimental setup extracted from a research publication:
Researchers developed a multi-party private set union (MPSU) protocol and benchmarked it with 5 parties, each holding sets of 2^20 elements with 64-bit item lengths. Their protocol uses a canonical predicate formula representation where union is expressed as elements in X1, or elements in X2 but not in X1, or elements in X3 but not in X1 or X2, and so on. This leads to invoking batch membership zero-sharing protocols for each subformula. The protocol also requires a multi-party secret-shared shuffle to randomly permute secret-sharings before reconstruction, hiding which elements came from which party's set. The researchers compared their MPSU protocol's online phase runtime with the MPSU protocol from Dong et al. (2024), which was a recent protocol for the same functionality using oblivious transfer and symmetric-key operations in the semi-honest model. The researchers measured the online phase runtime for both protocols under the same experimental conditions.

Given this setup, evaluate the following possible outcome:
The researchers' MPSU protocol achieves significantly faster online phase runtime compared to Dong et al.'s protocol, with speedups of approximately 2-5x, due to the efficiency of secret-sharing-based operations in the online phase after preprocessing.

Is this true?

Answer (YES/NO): NO